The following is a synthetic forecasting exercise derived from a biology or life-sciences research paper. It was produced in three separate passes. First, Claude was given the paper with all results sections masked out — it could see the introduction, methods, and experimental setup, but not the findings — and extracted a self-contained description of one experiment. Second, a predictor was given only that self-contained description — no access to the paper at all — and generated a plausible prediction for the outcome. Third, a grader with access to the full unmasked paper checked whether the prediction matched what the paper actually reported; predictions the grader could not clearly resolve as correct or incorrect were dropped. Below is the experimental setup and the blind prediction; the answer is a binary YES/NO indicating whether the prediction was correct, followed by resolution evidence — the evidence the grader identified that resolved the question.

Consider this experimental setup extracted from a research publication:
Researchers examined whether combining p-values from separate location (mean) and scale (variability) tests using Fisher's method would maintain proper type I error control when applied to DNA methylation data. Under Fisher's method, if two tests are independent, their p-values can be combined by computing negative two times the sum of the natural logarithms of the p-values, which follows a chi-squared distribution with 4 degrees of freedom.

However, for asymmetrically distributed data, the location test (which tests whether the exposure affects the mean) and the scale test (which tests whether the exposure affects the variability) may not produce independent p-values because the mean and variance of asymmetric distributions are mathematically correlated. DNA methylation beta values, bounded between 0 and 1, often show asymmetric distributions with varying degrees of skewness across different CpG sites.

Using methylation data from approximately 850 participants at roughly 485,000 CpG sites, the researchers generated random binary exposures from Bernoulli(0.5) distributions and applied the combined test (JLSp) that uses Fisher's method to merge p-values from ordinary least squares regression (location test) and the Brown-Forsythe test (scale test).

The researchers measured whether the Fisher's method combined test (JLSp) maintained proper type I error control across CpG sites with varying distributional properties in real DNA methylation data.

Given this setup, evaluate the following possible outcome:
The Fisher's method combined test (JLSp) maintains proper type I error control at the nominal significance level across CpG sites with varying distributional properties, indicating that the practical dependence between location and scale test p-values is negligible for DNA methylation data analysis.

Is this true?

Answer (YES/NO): NO